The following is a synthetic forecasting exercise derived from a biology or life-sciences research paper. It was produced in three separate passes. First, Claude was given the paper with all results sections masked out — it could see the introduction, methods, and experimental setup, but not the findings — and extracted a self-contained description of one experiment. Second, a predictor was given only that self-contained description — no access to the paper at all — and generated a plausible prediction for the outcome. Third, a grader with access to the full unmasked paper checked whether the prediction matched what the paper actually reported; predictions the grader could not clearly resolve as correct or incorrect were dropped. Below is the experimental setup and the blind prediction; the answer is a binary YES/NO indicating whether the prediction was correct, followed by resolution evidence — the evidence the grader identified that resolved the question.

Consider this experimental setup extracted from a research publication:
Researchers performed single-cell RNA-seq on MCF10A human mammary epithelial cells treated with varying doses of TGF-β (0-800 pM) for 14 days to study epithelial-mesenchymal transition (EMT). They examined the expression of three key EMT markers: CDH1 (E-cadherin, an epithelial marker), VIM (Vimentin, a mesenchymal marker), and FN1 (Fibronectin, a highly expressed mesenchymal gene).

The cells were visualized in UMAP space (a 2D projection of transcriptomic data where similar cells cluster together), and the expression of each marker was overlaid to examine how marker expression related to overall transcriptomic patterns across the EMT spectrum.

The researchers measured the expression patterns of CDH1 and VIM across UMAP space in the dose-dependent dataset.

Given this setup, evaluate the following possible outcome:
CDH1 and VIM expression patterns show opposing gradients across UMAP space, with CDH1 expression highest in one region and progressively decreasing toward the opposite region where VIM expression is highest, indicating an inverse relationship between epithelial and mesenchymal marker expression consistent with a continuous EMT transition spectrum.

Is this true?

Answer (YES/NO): YES